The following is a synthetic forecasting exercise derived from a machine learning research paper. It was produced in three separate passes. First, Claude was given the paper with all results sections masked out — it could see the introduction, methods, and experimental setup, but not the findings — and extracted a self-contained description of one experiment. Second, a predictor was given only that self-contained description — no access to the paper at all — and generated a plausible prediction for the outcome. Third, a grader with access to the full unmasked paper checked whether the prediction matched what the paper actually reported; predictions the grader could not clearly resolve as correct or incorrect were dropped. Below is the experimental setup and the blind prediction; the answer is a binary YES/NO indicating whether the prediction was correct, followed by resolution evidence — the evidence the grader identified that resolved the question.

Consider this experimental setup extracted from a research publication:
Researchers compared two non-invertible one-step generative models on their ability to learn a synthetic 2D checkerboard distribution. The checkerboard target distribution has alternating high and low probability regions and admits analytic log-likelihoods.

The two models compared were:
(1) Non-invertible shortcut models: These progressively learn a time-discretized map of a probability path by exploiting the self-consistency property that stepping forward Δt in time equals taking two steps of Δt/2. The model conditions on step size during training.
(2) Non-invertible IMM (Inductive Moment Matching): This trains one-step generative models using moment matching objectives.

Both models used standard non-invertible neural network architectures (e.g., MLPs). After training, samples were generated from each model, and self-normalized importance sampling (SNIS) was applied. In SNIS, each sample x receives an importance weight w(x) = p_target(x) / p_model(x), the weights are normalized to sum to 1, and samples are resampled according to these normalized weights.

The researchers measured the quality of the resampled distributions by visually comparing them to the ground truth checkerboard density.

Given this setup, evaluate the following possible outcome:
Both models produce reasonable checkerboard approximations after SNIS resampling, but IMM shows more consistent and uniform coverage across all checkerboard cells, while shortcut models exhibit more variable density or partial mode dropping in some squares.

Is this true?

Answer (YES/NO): NO